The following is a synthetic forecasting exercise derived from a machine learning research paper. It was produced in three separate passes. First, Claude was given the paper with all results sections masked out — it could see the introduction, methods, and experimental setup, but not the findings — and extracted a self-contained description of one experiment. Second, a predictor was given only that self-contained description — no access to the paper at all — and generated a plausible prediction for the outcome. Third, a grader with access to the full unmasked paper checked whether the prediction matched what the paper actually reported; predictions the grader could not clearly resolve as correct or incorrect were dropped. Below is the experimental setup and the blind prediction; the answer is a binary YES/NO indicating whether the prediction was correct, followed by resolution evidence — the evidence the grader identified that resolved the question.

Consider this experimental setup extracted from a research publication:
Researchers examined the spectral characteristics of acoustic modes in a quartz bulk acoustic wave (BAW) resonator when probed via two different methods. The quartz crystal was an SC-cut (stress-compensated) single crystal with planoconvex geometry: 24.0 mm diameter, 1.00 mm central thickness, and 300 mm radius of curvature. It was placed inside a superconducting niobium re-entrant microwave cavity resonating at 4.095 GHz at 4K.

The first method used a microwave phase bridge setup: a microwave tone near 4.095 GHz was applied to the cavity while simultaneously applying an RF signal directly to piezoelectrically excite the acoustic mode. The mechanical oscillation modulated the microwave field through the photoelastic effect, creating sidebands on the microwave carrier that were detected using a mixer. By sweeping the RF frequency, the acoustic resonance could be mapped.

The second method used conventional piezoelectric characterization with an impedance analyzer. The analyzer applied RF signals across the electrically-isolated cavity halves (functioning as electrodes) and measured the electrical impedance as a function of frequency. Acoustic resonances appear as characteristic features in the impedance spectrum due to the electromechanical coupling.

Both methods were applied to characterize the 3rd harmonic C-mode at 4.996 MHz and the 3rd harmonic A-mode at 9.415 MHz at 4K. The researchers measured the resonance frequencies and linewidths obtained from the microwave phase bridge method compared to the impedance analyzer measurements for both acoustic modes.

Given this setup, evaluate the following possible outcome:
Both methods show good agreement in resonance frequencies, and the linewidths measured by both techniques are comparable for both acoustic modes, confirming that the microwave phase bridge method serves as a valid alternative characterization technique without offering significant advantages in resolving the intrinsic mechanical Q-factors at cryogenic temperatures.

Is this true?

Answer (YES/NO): YES